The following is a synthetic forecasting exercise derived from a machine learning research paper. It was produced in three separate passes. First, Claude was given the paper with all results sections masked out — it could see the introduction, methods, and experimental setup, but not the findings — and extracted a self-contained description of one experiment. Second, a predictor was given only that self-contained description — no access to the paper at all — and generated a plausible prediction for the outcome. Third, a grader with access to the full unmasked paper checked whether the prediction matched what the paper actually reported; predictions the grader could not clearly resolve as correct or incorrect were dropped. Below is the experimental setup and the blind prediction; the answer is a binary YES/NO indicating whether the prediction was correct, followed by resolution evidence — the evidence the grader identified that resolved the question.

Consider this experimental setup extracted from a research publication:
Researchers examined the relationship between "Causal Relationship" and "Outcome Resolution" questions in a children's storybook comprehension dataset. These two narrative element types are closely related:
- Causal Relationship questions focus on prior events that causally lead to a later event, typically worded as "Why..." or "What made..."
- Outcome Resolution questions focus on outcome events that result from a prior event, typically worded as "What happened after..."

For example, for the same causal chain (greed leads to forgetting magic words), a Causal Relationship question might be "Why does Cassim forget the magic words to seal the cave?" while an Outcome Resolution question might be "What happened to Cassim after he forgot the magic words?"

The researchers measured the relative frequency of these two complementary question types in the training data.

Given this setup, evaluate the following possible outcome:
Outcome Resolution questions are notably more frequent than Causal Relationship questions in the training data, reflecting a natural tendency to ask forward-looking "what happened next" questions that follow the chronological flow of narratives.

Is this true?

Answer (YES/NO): NO